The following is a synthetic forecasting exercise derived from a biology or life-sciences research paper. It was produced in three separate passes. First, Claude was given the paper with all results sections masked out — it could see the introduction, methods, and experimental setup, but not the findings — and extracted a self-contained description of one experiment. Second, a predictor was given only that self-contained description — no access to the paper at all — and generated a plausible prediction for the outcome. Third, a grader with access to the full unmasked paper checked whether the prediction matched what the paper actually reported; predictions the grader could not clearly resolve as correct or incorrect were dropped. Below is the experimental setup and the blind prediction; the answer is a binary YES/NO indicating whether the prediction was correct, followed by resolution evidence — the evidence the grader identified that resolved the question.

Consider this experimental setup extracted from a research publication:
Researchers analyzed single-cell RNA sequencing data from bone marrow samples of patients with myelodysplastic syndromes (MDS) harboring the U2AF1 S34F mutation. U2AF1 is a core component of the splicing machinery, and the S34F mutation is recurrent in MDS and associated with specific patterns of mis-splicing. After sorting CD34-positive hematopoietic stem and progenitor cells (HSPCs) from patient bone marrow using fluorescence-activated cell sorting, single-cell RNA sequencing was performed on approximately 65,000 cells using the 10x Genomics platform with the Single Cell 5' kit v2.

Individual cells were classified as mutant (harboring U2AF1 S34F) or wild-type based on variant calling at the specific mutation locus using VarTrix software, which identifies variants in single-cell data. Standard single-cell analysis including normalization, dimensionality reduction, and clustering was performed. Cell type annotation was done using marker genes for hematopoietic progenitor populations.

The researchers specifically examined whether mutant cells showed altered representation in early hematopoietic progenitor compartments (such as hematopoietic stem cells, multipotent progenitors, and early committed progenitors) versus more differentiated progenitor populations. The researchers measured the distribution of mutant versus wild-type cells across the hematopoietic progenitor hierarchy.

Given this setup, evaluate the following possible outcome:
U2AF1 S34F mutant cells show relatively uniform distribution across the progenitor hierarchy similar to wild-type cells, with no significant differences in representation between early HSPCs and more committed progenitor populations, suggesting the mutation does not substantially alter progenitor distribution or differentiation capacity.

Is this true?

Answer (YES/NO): NO